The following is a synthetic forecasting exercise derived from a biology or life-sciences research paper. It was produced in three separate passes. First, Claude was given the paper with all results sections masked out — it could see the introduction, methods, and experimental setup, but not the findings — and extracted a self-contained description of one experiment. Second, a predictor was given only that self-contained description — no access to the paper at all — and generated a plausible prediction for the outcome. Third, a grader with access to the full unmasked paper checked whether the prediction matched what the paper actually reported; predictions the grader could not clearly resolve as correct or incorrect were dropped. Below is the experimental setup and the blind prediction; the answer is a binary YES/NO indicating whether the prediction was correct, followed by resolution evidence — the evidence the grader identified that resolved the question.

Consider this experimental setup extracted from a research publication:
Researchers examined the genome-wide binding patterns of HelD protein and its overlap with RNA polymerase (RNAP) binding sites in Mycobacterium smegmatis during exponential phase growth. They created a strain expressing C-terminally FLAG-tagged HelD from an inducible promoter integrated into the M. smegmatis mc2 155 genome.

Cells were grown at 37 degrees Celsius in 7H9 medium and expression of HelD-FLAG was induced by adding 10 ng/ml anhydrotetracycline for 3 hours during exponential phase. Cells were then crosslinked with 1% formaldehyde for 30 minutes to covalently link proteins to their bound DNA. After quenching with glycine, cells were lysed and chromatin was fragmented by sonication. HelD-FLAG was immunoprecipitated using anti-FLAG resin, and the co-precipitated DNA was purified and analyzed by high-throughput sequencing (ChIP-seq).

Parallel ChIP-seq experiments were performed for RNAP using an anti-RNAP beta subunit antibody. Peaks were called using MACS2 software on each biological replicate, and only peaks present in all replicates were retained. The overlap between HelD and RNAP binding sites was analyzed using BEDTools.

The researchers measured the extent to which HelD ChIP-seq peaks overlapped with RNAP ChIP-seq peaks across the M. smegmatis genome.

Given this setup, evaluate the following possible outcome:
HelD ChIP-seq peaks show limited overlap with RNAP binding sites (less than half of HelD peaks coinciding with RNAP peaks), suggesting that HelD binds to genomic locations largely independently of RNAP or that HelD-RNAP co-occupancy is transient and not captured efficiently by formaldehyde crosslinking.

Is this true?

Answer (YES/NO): NO